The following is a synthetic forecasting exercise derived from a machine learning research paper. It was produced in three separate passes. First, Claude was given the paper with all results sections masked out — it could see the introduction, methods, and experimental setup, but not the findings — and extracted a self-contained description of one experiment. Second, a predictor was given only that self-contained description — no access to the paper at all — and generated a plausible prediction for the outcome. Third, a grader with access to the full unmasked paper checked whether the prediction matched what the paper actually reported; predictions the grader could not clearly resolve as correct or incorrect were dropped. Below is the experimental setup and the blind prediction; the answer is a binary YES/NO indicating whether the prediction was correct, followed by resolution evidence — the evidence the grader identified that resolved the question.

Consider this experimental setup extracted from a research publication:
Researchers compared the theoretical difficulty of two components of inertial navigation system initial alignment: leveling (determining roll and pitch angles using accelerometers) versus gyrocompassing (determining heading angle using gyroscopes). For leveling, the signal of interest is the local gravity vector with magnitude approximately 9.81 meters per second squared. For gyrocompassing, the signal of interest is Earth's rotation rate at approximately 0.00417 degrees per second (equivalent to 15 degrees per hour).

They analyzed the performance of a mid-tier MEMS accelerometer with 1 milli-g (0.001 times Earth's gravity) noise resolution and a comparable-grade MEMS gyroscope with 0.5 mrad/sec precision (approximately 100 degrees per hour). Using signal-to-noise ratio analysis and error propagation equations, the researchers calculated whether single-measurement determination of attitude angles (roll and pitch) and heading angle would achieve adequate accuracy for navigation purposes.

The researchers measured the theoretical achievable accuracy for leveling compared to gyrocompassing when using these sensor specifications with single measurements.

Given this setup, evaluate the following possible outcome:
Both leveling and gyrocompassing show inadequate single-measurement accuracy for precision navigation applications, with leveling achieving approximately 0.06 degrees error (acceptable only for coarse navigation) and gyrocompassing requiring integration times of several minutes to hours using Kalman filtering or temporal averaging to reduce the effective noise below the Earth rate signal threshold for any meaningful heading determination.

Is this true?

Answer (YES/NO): NO